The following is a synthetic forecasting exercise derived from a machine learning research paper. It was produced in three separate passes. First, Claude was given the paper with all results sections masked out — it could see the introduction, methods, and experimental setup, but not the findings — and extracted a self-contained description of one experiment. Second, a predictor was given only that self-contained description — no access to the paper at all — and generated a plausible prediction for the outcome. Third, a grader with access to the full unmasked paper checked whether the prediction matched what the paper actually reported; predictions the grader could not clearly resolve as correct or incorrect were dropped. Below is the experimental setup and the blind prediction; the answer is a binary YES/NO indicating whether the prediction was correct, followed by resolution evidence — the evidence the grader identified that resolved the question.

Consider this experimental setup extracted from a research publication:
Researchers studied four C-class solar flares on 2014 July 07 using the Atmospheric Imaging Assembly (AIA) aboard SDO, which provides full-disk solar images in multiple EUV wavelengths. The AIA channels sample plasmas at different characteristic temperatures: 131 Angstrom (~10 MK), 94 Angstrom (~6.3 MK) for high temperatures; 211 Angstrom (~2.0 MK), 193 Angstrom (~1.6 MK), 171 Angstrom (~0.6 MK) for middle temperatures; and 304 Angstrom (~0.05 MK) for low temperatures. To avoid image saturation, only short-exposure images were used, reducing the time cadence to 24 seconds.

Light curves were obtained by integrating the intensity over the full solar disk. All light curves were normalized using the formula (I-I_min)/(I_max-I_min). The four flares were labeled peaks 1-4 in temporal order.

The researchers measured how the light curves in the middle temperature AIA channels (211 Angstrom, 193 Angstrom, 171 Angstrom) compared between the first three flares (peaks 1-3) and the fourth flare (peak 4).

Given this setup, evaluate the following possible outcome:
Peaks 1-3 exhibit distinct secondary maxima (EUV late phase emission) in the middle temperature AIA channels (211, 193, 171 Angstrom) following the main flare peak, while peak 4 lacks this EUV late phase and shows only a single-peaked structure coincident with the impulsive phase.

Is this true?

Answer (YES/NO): NO